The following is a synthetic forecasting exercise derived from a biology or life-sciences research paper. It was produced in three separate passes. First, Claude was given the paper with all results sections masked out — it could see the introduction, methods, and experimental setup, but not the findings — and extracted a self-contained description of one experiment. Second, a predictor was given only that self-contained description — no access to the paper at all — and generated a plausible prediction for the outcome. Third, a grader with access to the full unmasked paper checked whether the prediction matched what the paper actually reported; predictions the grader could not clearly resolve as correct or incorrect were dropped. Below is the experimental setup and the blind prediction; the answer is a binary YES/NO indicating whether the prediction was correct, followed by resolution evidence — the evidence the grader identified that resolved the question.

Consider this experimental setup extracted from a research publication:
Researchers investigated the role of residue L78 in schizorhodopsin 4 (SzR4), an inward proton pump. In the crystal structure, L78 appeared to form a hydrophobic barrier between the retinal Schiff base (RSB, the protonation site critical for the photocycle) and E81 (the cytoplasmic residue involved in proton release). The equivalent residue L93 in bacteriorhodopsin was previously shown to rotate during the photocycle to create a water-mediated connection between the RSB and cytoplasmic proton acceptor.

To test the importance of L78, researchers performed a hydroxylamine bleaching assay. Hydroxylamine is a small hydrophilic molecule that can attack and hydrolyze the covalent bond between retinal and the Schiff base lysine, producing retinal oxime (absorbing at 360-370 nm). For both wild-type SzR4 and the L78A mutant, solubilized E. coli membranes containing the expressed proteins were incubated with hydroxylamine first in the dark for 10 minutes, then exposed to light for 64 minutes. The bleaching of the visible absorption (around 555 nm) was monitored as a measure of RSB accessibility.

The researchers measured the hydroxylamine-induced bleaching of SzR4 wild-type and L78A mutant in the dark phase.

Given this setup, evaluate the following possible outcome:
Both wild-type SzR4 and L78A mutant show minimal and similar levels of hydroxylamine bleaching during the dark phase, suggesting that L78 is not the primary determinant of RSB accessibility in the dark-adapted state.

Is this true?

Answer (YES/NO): NO